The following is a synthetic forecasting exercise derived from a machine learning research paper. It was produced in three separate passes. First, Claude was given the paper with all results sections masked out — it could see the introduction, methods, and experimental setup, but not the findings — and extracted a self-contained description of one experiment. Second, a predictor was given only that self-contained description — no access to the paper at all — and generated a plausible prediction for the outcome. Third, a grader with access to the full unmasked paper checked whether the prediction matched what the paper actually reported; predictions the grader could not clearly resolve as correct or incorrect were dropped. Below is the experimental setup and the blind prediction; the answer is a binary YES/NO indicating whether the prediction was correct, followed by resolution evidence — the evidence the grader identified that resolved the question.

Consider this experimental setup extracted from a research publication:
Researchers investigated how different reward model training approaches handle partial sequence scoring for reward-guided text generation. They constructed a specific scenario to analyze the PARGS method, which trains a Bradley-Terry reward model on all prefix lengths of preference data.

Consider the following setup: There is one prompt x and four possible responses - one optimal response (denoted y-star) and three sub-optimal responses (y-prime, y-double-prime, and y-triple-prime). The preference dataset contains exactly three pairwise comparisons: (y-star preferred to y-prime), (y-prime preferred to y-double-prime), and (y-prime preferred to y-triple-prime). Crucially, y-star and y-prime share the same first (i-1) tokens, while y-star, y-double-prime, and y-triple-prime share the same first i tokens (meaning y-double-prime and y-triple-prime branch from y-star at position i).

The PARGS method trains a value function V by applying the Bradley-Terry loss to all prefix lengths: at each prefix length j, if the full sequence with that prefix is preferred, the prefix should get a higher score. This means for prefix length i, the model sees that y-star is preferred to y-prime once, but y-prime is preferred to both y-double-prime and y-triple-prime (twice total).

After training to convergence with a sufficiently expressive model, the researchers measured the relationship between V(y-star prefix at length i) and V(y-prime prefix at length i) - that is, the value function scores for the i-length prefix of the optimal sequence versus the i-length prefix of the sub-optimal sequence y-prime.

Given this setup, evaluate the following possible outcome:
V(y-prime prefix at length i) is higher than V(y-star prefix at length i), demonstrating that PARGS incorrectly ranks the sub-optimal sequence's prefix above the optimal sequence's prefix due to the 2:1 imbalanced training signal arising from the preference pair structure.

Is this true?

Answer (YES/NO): YES